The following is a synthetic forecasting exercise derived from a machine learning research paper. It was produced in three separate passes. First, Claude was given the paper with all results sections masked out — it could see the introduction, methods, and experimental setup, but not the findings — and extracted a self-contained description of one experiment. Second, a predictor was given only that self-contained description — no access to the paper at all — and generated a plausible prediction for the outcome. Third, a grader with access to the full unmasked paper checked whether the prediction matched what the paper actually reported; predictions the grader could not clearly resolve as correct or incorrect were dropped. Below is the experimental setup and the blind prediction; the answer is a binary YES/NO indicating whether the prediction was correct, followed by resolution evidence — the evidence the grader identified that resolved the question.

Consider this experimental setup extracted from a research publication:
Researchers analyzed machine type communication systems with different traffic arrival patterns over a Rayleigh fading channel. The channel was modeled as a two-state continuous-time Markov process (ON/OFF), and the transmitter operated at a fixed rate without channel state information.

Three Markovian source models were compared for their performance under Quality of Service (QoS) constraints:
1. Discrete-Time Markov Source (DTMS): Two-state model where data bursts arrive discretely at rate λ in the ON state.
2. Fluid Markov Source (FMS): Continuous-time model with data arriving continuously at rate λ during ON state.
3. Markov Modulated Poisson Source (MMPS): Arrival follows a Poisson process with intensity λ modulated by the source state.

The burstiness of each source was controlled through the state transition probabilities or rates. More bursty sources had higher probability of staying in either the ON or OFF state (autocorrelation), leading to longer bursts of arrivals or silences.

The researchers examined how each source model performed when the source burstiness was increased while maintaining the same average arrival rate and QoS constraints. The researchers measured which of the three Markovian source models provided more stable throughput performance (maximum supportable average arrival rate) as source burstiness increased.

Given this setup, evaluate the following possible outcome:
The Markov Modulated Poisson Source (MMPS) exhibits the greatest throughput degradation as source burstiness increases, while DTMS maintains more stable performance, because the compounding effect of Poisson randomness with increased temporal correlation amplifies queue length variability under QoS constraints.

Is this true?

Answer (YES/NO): NO